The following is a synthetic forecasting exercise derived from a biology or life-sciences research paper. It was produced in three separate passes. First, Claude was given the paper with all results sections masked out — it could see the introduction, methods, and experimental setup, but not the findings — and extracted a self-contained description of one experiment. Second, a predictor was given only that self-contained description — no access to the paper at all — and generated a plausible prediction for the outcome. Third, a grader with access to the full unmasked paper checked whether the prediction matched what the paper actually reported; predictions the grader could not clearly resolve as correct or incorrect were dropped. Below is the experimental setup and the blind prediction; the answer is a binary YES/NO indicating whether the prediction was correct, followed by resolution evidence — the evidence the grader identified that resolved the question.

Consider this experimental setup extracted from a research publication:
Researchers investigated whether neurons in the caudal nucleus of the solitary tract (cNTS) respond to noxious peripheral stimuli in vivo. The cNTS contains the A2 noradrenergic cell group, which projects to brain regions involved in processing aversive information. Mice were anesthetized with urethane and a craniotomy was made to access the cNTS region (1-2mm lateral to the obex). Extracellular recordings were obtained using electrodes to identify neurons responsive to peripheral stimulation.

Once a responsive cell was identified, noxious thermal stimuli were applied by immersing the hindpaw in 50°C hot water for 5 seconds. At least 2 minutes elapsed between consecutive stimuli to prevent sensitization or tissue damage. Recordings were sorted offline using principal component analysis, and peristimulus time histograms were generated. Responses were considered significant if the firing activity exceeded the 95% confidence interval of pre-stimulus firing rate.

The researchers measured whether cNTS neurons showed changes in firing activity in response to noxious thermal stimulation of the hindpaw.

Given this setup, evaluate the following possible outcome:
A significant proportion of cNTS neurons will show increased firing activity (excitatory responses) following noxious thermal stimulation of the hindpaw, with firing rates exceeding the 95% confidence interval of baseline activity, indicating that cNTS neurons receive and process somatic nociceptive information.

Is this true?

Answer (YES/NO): YES